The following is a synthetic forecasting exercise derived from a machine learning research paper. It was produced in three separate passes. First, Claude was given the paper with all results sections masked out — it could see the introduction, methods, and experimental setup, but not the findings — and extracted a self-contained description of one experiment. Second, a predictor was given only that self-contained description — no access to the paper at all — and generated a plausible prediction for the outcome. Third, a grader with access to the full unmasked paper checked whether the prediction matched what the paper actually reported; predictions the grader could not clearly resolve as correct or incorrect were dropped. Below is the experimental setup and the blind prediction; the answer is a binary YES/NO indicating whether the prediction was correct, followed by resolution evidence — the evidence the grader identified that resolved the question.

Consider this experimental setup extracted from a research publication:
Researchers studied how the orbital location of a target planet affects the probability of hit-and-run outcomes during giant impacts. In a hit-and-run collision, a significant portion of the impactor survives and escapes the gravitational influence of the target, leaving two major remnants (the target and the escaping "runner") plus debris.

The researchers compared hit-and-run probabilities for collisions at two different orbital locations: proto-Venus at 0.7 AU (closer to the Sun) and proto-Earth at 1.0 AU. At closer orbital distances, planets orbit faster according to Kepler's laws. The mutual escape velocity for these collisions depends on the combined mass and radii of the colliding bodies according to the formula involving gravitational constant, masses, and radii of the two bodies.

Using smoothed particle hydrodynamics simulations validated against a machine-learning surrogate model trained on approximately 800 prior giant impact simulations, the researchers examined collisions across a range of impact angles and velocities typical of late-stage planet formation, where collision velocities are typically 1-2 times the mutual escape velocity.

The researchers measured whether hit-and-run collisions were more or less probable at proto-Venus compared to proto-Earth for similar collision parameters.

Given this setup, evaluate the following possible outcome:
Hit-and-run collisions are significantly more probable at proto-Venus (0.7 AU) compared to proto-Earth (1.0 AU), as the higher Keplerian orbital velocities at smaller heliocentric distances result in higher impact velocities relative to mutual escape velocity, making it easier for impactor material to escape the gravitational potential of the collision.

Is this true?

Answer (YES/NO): YES